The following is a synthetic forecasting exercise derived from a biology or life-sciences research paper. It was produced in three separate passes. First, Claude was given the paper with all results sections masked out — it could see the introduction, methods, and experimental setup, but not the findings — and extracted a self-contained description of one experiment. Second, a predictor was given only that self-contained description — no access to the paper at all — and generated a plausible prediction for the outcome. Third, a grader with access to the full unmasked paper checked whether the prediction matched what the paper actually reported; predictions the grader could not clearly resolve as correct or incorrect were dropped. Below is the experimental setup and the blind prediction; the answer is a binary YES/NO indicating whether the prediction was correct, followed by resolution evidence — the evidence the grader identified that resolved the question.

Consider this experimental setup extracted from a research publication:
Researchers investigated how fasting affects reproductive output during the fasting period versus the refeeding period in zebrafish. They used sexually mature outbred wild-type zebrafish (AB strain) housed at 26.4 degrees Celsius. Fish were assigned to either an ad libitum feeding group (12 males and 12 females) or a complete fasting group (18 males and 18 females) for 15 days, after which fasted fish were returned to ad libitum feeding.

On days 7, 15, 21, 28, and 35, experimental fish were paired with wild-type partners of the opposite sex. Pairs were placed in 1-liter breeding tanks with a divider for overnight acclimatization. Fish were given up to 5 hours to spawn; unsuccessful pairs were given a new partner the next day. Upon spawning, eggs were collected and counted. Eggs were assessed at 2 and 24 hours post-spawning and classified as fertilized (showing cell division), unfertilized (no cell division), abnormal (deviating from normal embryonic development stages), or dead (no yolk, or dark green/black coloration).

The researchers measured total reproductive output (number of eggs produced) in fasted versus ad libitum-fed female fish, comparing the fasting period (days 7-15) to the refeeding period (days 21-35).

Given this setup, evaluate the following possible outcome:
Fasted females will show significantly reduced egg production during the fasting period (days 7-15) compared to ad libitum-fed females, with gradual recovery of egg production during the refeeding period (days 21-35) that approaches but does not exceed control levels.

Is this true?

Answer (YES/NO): NO